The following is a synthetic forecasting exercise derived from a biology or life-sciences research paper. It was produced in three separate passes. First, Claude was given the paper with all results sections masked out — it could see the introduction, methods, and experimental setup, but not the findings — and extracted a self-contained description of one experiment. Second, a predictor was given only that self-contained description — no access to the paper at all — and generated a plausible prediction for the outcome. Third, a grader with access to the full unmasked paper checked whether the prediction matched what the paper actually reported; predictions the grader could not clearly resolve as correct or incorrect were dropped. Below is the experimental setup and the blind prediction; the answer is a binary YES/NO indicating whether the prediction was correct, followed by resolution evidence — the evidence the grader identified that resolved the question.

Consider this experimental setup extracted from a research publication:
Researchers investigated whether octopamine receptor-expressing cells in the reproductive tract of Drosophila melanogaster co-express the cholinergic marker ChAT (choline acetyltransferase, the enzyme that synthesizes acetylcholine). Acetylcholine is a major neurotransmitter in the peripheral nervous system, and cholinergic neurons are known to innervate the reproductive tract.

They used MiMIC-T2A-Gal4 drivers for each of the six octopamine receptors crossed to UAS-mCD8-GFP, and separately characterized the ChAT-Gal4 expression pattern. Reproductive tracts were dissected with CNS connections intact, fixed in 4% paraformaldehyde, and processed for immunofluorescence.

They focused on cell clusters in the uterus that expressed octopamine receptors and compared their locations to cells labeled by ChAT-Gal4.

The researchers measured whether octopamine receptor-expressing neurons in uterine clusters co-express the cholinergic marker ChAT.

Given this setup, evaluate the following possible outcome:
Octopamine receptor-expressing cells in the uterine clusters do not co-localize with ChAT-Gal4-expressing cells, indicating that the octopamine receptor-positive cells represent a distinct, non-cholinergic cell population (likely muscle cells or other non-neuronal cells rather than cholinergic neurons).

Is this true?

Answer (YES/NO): NO